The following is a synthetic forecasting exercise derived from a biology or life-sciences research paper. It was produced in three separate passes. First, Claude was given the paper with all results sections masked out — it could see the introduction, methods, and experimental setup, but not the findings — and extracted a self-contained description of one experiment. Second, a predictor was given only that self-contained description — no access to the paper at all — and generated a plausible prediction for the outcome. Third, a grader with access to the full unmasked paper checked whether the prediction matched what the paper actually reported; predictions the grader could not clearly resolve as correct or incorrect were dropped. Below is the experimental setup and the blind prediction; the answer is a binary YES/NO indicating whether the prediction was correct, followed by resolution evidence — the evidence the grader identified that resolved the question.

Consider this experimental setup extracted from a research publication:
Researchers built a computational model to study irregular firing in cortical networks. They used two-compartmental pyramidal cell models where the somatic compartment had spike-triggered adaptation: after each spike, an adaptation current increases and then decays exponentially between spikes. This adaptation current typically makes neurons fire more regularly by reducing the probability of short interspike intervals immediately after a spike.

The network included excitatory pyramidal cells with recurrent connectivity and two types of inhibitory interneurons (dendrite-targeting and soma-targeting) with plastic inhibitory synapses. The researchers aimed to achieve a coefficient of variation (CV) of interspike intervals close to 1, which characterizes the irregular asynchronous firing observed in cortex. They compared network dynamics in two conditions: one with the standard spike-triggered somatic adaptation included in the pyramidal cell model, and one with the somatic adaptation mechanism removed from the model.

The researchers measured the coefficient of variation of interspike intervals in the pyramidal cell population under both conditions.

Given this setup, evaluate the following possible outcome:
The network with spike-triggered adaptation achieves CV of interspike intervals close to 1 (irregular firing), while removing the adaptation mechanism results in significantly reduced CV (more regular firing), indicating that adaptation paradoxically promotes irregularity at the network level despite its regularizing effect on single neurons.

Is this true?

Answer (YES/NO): NO